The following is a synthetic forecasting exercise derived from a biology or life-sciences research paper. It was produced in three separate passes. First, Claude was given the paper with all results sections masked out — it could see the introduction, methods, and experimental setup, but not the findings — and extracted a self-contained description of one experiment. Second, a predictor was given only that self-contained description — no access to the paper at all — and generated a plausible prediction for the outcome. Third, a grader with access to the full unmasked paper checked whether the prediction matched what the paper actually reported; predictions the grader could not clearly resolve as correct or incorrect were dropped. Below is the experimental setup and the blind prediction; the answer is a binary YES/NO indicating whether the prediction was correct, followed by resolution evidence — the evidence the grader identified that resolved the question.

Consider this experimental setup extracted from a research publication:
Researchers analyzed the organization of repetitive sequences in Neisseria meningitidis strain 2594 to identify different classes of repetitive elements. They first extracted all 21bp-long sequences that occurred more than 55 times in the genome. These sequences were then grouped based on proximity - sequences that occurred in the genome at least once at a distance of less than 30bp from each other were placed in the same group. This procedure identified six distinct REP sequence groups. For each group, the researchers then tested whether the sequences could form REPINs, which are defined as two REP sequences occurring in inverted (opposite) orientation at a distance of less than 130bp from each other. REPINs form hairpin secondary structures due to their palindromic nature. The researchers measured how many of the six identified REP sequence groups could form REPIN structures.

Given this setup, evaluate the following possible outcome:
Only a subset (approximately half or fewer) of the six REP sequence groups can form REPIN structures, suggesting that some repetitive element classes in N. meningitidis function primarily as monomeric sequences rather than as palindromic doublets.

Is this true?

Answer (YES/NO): YES